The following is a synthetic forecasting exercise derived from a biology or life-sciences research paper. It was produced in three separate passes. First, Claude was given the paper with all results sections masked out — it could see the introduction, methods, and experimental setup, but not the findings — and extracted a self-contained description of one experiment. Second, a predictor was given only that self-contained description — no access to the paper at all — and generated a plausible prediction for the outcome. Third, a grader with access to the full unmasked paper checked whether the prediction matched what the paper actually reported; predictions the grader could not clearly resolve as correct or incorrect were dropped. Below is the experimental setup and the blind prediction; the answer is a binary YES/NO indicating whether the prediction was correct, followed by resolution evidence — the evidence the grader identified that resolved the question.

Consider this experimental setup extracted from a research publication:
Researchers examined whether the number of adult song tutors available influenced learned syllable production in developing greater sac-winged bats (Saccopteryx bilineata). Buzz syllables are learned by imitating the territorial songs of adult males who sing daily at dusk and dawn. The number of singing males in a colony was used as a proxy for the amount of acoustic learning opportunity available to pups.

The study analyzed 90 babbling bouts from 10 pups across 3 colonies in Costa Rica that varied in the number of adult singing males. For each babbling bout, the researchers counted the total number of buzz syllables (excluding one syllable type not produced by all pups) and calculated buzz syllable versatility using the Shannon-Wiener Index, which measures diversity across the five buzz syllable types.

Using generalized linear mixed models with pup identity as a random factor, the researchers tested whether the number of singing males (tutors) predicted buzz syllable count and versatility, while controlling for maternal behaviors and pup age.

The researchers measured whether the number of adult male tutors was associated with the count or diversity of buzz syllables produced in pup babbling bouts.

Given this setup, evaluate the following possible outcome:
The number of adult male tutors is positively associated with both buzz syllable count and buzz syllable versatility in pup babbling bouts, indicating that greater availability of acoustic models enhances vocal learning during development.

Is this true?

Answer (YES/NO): NO